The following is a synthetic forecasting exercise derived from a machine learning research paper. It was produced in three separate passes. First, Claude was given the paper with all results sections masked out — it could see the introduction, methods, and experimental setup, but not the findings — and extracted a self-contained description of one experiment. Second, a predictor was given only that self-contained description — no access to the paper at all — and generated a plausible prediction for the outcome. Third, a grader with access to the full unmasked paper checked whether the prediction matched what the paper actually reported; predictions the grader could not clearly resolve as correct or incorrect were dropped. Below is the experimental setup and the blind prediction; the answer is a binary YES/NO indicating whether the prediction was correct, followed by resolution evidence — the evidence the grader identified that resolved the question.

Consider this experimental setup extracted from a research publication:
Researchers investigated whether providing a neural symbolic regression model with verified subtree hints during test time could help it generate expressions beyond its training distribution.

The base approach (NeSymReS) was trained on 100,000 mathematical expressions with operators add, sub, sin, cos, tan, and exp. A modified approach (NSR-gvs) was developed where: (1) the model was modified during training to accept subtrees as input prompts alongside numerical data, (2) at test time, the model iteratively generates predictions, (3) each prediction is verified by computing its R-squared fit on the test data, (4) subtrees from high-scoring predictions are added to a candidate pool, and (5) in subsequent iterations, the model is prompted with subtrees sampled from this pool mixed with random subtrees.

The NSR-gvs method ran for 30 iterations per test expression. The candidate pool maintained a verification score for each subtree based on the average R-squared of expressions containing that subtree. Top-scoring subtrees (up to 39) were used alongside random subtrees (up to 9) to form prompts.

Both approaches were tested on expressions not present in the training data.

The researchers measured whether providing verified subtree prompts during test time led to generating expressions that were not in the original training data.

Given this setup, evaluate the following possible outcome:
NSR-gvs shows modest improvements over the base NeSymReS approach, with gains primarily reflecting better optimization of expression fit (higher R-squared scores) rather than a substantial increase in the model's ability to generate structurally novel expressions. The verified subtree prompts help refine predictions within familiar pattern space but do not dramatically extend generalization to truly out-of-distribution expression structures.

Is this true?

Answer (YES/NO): NO